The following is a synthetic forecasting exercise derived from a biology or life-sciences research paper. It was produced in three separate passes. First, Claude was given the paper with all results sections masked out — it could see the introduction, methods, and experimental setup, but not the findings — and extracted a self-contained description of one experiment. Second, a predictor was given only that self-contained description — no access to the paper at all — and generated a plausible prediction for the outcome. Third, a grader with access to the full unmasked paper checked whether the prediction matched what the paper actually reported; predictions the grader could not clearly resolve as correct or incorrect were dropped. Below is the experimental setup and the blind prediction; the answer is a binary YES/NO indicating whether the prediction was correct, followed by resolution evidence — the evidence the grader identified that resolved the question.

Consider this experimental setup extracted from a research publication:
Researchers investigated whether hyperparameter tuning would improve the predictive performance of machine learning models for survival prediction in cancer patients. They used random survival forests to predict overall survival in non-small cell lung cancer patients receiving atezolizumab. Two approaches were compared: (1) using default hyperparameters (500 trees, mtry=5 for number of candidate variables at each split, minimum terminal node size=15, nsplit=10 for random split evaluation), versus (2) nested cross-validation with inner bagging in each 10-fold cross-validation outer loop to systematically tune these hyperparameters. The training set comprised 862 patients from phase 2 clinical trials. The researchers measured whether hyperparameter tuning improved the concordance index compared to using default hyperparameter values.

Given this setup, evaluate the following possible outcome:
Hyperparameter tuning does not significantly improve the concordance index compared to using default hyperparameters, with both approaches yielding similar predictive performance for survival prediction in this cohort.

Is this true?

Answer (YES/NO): YES